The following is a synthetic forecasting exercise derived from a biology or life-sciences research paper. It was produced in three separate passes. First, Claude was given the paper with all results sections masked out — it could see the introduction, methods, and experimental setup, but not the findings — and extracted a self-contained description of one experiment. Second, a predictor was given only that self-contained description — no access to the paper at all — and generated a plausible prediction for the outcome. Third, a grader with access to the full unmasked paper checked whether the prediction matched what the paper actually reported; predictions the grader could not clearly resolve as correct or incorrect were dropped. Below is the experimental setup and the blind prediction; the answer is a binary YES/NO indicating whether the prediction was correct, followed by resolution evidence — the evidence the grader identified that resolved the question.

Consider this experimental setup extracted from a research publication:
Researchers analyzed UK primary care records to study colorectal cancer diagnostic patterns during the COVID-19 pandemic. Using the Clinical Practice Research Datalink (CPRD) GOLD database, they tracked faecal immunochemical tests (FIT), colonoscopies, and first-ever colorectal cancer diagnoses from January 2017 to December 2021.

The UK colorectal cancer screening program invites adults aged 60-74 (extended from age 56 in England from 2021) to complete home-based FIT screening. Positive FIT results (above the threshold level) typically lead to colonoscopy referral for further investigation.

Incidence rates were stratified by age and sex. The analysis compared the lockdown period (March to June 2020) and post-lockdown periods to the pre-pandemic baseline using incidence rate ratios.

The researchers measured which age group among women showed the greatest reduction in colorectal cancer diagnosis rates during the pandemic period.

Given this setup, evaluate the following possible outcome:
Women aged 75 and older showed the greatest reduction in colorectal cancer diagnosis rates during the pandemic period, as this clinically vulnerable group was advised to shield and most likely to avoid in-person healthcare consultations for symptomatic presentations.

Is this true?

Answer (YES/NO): NO